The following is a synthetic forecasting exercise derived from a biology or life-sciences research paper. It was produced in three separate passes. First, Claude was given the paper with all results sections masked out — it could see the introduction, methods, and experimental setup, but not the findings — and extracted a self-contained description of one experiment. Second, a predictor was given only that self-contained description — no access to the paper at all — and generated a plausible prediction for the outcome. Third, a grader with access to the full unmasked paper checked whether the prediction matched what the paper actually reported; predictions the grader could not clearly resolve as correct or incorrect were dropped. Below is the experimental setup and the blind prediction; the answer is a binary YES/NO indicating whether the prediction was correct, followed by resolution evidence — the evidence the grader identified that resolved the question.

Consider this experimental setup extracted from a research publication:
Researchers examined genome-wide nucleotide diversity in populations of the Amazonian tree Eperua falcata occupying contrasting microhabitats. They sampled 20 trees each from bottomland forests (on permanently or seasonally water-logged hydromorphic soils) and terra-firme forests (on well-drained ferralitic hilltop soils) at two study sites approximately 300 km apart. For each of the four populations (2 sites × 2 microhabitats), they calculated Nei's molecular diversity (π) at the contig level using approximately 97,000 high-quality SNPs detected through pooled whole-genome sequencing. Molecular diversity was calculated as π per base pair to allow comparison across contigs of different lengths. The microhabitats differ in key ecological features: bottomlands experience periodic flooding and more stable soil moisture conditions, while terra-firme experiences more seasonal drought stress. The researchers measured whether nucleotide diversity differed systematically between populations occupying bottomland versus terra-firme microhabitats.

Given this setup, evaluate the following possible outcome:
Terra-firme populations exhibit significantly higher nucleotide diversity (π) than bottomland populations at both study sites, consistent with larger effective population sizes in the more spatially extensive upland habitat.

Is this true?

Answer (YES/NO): NO